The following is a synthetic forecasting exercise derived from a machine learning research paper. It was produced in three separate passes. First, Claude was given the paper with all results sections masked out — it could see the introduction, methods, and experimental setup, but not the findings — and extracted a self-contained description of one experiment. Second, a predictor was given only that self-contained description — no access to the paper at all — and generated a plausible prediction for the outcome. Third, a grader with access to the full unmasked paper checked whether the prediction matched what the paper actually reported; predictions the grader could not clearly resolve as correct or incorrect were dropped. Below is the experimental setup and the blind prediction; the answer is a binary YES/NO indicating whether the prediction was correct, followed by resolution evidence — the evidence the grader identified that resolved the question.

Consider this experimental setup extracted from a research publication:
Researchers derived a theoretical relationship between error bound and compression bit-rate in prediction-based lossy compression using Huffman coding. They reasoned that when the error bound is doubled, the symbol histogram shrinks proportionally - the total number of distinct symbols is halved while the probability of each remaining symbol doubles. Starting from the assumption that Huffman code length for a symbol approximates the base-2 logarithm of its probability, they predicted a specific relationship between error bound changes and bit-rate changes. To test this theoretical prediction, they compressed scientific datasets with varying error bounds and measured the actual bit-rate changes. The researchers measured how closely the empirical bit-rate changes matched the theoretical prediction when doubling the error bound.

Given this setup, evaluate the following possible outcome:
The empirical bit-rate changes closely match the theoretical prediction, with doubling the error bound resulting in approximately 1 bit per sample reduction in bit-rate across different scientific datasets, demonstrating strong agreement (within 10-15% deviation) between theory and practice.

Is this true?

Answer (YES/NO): YES